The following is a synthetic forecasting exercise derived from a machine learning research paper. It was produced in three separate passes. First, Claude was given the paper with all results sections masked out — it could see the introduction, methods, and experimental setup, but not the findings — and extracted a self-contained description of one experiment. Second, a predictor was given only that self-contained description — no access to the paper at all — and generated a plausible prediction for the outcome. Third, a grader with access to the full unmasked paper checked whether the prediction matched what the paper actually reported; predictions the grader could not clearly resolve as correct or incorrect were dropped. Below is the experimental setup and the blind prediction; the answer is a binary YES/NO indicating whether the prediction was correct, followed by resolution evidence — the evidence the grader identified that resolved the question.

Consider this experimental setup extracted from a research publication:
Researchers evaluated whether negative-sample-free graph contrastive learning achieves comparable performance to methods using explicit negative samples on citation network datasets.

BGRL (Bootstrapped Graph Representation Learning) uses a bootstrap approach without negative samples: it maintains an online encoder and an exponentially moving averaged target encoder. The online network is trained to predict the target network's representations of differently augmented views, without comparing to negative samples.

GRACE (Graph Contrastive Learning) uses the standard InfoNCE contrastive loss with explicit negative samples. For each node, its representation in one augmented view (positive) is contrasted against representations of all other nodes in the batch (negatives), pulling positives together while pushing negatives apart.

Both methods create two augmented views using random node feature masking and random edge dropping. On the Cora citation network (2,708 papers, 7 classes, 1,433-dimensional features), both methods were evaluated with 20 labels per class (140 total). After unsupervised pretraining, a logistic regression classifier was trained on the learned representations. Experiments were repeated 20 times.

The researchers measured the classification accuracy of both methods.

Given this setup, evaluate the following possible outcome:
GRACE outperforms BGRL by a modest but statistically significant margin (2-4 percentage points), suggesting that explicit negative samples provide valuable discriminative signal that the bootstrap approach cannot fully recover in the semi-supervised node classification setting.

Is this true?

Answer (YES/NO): NO